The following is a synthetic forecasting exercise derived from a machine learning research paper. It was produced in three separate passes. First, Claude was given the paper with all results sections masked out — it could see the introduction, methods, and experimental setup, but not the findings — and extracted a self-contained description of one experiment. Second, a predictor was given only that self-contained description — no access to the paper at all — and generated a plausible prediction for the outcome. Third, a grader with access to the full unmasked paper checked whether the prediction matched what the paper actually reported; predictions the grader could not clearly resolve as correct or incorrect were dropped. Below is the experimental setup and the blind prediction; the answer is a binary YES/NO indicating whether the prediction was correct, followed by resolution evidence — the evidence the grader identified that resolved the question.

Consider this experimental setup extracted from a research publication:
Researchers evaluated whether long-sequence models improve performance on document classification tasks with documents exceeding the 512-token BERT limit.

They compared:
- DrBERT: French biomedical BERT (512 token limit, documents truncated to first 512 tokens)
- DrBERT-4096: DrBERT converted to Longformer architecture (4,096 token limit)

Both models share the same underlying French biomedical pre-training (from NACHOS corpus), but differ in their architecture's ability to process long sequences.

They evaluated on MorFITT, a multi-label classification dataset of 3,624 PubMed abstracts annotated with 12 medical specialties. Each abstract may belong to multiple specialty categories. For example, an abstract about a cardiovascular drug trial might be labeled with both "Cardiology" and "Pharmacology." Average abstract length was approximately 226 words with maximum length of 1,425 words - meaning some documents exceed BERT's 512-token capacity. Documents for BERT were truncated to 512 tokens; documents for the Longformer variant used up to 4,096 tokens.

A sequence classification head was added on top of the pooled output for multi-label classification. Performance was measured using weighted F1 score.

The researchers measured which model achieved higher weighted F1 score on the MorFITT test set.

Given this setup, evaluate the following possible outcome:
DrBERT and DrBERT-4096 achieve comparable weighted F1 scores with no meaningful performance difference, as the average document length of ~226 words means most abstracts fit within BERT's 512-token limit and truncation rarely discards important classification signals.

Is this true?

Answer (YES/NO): NO